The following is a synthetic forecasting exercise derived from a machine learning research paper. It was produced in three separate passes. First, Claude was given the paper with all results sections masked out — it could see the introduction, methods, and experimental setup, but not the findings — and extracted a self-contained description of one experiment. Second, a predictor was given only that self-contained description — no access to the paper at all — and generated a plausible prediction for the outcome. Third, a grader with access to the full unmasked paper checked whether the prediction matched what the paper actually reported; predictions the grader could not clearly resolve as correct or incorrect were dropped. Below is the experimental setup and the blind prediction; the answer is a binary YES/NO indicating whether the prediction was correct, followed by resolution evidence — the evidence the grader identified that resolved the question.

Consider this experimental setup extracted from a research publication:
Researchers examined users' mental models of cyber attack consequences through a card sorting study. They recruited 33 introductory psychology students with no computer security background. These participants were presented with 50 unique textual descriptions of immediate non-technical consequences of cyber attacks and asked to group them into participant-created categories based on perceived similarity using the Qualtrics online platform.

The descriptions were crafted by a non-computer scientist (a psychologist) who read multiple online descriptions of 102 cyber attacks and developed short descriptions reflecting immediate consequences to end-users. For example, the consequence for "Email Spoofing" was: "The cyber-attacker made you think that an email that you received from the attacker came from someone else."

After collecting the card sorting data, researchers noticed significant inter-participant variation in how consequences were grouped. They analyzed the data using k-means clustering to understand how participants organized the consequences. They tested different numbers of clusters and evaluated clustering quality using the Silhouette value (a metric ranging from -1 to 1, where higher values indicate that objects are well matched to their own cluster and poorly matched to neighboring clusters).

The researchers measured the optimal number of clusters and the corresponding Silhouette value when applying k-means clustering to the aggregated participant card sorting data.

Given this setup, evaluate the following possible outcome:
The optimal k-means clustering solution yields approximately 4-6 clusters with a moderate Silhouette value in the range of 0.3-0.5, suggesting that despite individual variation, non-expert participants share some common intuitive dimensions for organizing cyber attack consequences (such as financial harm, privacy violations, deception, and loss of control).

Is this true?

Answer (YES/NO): NO